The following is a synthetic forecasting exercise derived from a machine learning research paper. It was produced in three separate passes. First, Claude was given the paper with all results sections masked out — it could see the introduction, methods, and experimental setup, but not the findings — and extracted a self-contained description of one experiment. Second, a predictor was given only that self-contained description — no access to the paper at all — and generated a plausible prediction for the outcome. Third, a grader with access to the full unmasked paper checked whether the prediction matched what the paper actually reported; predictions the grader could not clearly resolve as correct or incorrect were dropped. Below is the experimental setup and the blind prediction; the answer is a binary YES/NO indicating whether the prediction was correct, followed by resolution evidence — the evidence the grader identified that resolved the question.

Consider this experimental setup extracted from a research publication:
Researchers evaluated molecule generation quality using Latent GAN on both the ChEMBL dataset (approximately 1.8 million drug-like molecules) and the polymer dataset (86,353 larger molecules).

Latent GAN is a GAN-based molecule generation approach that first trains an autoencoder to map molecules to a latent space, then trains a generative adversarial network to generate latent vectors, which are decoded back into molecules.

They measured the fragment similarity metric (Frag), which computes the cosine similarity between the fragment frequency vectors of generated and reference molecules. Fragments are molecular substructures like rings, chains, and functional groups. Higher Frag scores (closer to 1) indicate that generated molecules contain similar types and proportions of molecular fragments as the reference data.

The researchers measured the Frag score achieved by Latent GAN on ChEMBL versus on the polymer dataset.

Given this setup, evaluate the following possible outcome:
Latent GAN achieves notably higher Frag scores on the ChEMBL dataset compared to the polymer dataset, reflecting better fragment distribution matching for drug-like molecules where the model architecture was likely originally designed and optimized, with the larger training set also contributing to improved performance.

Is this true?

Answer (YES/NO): NO